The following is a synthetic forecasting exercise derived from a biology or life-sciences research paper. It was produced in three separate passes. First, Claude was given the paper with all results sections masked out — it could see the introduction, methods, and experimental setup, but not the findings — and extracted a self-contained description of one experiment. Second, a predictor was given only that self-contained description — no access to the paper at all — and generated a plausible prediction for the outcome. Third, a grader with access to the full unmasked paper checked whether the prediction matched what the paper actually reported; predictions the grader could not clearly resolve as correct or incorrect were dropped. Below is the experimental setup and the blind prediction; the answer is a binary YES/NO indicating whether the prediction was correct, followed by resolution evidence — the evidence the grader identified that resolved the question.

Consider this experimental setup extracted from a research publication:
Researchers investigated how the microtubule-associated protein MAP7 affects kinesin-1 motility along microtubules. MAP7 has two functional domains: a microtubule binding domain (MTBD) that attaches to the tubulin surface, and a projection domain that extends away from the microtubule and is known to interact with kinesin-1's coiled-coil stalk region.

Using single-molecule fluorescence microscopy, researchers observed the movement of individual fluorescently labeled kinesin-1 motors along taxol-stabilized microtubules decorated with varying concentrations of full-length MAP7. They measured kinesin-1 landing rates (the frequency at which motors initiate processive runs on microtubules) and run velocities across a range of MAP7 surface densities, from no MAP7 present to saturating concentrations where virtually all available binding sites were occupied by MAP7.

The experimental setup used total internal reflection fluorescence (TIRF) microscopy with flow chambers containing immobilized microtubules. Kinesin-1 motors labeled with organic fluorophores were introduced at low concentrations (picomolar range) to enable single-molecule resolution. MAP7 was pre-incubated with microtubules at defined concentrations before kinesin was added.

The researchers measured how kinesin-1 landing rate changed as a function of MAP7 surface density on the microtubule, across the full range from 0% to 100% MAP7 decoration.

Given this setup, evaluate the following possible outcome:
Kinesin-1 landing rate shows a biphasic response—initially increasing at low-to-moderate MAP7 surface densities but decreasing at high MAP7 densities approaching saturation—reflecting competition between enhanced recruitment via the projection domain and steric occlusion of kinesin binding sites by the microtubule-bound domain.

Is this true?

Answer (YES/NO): YES